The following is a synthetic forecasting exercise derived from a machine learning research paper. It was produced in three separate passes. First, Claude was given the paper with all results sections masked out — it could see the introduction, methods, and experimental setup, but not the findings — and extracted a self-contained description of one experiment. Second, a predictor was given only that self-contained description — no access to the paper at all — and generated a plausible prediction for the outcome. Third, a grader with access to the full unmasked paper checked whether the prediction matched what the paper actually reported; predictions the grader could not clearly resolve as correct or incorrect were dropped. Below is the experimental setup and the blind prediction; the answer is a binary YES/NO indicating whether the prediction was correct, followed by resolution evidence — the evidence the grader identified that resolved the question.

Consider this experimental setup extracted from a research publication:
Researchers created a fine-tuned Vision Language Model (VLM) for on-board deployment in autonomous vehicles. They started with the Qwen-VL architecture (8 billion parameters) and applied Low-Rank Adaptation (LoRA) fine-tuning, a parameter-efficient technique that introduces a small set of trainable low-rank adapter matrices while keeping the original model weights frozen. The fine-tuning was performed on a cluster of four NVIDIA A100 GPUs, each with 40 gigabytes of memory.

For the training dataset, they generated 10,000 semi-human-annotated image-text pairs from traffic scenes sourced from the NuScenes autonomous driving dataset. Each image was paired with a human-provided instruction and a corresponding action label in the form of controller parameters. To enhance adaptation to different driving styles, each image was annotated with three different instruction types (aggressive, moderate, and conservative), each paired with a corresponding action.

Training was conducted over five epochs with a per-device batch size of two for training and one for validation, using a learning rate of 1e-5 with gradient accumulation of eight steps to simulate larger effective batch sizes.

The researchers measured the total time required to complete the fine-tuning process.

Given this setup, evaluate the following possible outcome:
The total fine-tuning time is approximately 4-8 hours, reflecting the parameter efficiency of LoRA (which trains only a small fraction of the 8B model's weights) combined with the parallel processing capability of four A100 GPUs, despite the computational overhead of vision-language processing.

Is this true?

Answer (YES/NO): YES